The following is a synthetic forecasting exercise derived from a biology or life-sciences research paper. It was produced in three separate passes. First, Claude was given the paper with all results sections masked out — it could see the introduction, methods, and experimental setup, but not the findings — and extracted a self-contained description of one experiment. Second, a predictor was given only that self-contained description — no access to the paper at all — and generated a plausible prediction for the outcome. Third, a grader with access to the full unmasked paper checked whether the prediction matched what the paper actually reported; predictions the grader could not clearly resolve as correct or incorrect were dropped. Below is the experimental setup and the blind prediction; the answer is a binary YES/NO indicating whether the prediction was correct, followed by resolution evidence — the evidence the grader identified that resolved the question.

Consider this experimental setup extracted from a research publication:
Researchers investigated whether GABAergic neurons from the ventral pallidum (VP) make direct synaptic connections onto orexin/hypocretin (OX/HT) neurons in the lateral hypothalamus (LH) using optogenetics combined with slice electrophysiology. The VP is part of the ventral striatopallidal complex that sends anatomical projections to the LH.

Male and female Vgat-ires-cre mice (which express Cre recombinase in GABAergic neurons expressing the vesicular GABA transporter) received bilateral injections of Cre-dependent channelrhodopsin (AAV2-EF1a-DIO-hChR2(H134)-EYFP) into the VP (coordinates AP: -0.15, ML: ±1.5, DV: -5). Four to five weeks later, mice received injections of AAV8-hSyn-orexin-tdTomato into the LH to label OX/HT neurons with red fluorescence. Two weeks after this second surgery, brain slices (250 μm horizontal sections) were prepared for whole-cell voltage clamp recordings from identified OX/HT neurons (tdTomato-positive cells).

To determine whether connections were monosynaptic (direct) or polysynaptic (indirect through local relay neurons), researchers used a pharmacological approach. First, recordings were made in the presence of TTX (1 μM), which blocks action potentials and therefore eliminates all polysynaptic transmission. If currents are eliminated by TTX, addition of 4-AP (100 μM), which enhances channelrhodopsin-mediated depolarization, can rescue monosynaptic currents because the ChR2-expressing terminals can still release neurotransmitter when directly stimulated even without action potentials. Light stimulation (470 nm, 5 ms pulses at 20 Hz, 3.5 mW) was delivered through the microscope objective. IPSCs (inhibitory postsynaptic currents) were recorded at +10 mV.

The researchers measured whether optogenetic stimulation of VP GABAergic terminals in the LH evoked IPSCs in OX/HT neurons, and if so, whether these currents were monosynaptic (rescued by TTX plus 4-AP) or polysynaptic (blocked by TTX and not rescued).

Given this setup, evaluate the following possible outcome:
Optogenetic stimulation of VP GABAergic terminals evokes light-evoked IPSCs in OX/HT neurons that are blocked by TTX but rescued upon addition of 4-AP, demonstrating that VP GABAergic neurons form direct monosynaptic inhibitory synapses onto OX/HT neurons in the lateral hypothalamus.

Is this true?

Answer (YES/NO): YES